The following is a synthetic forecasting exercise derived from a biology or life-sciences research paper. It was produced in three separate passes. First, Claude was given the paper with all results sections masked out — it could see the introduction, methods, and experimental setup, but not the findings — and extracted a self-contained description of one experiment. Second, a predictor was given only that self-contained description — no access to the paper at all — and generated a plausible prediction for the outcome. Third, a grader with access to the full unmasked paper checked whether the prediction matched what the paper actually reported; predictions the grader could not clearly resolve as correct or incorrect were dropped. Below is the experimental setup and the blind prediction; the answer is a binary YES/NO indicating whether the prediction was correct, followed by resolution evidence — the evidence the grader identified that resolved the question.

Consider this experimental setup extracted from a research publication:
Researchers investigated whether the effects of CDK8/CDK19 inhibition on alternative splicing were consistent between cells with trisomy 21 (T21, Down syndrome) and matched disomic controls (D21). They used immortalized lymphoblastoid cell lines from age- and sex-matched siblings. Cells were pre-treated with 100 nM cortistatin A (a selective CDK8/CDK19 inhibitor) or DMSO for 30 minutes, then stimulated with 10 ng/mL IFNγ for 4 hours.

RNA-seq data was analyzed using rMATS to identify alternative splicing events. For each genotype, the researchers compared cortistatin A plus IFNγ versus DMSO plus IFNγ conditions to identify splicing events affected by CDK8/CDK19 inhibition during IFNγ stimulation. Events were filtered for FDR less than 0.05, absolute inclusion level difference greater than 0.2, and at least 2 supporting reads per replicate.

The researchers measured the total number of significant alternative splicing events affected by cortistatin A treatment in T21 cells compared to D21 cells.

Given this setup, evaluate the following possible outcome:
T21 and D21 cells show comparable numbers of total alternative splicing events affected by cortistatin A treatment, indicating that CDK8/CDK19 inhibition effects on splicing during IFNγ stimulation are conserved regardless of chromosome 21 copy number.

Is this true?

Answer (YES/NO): NO